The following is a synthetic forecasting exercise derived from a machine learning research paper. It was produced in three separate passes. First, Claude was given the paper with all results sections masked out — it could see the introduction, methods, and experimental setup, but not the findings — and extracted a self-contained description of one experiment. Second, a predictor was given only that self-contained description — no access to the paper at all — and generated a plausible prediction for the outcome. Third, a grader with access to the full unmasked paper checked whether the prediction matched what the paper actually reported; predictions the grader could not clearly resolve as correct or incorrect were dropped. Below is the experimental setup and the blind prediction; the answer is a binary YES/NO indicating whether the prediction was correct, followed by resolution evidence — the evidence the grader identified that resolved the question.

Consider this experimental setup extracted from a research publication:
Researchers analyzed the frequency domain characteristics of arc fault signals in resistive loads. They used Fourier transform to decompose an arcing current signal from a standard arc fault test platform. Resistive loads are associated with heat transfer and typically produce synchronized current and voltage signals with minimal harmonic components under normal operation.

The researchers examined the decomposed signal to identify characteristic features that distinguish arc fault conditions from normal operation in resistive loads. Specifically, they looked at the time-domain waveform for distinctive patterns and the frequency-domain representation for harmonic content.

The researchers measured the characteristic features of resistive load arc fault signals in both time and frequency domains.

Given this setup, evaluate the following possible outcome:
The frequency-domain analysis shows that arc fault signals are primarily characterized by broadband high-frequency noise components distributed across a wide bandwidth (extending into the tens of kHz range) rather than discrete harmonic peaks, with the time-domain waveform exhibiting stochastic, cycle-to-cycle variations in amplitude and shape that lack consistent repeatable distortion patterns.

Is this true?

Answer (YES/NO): NO